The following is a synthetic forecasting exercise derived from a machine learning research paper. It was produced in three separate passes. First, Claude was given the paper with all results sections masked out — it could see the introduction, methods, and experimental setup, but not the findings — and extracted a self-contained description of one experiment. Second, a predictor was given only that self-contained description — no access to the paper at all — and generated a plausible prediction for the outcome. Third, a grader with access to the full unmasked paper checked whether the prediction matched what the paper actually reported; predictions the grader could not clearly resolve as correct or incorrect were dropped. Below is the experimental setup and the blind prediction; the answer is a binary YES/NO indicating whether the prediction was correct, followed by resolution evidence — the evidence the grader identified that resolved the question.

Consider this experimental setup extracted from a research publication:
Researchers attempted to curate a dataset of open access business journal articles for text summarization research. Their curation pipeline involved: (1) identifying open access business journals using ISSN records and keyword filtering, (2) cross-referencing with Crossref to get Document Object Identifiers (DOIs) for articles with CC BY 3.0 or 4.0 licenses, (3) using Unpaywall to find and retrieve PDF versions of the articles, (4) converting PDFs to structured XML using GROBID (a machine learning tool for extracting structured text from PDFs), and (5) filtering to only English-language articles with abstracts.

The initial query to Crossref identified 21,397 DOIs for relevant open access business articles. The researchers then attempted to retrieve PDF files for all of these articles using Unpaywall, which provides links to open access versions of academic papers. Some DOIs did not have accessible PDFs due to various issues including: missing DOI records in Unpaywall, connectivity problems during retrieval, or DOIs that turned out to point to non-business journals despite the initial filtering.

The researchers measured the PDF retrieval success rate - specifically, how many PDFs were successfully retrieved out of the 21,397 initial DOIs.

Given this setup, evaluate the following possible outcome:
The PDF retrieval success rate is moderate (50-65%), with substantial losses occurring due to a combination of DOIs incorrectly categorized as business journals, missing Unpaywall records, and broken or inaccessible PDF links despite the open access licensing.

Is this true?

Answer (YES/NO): NO